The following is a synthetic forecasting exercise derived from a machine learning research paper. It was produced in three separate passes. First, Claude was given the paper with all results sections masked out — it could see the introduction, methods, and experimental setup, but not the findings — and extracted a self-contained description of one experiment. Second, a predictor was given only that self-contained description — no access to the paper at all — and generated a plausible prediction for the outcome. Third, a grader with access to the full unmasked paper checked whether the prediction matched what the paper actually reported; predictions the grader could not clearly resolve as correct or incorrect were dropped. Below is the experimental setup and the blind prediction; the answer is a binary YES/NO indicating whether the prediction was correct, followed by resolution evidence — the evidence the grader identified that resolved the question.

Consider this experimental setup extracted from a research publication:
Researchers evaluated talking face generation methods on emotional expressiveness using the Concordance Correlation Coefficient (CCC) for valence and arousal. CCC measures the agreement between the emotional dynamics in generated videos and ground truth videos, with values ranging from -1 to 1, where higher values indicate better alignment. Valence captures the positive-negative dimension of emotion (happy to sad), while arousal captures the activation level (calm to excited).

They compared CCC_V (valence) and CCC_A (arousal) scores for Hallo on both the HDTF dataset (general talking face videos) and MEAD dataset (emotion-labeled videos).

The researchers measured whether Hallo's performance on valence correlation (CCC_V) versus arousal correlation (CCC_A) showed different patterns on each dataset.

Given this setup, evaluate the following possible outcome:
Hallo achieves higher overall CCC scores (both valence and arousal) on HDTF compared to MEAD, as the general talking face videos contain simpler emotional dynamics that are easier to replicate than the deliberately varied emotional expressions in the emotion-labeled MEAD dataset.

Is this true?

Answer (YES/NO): NO